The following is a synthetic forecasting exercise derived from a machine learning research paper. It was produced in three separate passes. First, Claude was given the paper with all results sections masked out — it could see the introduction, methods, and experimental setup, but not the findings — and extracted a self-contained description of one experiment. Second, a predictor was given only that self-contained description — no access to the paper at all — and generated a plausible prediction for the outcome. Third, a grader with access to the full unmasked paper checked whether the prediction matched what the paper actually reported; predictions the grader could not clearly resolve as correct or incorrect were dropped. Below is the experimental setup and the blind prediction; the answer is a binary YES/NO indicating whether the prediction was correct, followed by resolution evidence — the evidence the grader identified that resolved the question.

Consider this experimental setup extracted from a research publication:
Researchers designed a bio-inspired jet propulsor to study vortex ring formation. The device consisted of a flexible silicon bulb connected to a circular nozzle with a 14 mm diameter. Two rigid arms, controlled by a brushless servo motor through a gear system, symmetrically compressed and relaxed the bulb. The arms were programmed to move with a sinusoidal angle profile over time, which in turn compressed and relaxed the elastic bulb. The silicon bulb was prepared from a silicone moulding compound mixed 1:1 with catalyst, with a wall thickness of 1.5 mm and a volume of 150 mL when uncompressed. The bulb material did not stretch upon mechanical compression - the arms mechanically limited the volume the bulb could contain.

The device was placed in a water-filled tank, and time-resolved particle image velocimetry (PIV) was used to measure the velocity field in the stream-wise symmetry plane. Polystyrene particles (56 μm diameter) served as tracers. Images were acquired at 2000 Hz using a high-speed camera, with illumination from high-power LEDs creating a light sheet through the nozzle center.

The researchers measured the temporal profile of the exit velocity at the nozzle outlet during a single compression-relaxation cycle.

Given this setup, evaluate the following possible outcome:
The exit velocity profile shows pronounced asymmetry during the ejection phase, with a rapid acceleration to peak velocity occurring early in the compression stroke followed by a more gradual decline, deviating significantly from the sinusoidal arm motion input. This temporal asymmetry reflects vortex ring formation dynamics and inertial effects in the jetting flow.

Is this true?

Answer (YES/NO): NO